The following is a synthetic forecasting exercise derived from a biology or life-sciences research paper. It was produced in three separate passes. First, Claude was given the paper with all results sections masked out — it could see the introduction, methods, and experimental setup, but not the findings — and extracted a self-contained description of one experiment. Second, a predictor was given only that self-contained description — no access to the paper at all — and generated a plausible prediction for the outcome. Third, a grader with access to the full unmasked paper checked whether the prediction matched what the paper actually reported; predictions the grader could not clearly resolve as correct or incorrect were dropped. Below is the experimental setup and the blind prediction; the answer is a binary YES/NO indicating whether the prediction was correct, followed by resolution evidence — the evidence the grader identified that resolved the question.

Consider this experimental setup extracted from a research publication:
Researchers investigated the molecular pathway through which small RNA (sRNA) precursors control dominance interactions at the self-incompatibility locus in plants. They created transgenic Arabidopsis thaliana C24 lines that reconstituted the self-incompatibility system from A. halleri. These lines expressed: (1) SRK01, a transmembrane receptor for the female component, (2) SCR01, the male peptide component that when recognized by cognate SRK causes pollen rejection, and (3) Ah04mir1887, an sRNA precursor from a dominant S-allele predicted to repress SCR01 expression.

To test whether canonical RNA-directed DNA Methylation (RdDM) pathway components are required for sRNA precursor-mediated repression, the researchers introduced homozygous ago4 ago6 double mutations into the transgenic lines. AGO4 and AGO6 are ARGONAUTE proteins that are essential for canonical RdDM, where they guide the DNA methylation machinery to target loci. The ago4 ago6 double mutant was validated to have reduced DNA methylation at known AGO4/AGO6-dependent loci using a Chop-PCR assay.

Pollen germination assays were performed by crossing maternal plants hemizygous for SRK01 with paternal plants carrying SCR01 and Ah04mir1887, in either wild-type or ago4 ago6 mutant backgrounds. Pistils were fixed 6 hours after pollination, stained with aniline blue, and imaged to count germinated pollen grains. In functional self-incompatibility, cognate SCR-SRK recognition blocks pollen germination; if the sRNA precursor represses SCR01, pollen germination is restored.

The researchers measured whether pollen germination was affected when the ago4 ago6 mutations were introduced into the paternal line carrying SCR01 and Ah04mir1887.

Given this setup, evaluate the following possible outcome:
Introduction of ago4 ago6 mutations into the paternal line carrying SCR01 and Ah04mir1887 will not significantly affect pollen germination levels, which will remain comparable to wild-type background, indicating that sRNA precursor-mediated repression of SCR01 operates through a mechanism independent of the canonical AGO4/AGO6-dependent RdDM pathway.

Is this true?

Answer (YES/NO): YES